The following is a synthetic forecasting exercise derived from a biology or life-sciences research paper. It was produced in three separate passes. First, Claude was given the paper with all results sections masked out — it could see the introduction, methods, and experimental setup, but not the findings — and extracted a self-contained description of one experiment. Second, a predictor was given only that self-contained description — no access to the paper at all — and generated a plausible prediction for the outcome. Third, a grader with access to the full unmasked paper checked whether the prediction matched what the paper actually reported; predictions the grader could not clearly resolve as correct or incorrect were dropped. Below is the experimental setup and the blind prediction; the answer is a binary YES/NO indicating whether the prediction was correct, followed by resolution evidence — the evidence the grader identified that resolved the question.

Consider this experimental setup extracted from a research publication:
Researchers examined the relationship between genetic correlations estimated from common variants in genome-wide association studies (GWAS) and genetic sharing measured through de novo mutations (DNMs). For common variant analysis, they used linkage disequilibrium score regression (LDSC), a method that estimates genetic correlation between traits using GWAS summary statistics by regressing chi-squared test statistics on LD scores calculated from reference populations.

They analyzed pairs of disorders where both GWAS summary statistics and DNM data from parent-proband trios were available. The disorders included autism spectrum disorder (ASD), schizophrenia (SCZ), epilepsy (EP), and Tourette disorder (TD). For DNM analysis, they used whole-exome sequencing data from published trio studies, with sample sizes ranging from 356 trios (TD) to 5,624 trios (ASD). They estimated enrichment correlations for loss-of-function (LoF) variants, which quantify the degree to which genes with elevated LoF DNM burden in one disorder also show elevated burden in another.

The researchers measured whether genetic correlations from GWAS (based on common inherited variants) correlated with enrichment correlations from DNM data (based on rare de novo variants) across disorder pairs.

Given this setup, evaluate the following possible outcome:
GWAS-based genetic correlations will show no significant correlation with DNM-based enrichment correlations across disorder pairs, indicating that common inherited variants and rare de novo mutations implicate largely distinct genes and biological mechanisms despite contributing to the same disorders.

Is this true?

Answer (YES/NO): NO